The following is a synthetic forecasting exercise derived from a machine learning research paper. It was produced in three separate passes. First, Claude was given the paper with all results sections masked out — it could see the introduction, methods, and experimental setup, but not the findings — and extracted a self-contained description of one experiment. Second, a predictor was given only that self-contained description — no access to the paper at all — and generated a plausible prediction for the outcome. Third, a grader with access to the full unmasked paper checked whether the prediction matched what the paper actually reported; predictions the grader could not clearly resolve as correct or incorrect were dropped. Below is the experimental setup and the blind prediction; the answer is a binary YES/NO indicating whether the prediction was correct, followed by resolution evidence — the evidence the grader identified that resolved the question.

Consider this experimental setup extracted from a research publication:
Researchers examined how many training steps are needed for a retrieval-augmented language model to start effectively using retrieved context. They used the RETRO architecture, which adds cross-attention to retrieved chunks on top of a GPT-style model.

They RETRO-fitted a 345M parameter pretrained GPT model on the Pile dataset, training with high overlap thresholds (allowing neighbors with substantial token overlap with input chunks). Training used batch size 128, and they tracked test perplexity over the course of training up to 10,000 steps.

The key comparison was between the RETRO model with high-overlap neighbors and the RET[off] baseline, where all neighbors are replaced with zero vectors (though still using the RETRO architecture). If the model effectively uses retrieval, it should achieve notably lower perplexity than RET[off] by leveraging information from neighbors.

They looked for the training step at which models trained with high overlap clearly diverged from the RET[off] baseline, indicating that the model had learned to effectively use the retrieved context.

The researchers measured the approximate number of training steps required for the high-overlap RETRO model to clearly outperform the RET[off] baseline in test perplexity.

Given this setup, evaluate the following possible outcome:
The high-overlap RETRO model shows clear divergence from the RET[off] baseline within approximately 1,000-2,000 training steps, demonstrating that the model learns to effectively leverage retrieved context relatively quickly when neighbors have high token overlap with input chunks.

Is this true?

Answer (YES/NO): NO